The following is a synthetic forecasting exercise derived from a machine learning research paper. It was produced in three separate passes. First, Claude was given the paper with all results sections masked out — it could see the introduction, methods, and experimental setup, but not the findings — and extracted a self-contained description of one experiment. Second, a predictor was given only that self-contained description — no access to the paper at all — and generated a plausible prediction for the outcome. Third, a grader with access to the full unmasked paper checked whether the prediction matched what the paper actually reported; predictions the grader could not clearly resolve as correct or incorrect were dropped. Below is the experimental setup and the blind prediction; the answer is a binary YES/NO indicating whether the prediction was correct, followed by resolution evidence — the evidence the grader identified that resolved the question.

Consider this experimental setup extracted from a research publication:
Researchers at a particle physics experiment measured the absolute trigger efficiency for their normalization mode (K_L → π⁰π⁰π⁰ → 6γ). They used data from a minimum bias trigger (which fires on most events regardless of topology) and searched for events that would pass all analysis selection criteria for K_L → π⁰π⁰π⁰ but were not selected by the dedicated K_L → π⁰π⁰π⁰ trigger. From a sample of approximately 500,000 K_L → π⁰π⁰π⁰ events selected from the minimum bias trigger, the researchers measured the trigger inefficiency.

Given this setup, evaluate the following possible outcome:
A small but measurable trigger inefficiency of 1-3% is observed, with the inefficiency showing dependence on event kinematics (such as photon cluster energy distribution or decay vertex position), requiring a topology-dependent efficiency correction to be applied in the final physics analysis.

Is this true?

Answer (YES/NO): NO